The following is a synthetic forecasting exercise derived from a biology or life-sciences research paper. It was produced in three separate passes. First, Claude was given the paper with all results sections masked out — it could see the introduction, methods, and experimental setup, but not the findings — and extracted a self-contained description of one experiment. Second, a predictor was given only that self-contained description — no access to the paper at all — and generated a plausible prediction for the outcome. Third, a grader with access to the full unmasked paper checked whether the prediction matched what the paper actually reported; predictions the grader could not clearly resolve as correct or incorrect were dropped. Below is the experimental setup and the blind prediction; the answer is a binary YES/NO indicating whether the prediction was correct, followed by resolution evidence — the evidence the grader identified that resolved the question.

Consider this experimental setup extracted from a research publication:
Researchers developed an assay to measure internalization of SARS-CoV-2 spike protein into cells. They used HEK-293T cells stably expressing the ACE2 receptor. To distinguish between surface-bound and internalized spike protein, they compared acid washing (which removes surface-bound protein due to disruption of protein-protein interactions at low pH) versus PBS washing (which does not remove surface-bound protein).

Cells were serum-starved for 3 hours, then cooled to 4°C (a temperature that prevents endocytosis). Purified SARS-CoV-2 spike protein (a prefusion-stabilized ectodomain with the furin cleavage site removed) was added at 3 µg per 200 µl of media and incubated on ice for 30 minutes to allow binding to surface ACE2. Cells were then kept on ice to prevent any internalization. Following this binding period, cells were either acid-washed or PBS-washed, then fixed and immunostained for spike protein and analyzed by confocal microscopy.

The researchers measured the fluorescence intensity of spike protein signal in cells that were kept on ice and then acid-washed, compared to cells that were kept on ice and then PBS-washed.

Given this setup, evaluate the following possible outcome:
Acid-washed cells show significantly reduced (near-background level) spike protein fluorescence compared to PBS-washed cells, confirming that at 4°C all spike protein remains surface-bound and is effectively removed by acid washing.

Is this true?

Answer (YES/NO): YES